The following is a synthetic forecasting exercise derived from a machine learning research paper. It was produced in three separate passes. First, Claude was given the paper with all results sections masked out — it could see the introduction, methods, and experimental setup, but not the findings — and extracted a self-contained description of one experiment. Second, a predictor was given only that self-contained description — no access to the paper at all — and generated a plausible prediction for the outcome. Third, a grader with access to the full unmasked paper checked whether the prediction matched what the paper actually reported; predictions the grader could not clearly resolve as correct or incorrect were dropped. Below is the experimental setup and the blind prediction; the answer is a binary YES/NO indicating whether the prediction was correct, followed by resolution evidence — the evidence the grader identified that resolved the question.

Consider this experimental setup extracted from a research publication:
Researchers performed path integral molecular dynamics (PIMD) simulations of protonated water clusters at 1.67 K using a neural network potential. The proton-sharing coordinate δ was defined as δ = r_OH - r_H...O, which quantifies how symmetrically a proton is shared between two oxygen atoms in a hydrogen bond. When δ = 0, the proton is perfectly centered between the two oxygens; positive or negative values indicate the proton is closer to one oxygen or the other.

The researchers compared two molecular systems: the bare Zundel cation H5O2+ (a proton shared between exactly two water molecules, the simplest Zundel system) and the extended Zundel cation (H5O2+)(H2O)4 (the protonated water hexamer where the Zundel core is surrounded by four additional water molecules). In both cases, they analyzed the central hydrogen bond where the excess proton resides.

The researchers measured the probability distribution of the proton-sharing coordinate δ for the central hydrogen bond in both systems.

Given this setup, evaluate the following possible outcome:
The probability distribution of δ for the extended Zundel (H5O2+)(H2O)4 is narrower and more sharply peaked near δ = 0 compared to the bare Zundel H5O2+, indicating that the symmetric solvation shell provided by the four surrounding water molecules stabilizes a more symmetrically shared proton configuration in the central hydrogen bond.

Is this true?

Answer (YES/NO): NO